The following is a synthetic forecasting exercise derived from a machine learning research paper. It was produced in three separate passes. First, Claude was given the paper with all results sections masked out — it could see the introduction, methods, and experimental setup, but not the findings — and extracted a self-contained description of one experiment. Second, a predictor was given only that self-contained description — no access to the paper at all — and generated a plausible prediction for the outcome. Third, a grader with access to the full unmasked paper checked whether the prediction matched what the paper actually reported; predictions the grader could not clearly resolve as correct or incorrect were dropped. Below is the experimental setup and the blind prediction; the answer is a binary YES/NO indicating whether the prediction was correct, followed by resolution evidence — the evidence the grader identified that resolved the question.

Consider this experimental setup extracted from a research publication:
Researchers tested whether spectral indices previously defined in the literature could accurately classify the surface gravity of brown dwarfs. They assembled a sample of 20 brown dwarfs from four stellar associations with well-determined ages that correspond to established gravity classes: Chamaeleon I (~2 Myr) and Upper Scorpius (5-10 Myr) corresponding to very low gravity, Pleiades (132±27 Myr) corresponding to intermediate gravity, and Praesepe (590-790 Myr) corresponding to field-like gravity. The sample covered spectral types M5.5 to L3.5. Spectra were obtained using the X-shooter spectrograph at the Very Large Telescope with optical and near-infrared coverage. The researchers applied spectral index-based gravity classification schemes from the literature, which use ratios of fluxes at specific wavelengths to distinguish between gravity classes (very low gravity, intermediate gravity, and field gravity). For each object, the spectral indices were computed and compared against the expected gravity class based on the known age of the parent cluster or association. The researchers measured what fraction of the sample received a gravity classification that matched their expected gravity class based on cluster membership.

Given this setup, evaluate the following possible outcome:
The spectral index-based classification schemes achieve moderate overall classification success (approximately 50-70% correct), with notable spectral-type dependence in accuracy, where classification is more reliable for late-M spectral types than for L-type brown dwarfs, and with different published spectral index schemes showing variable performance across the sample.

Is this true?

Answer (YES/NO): NO